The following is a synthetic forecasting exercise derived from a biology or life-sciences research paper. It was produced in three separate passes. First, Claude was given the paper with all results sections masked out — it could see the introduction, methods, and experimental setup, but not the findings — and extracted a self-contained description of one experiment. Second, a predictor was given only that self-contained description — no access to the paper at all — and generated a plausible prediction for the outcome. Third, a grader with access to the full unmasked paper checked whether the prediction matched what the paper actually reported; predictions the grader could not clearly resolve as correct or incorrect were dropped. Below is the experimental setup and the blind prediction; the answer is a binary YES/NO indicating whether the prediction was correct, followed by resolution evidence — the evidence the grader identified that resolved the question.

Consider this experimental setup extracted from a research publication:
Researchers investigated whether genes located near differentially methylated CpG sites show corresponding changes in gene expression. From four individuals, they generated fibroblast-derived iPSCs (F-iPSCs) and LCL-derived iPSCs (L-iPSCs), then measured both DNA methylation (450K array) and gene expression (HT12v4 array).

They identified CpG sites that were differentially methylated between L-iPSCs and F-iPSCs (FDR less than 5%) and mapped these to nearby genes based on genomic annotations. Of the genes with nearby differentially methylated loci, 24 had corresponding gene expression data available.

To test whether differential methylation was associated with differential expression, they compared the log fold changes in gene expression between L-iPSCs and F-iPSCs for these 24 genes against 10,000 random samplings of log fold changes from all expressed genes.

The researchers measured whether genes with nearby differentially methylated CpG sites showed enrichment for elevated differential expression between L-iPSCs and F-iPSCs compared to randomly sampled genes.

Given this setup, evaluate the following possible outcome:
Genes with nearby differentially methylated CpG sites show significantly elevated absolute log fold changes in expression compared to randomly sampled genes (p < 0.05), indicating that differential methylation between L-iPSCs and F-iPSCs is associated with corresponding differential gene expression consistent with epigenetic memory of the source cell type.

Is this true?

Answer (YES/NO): NO